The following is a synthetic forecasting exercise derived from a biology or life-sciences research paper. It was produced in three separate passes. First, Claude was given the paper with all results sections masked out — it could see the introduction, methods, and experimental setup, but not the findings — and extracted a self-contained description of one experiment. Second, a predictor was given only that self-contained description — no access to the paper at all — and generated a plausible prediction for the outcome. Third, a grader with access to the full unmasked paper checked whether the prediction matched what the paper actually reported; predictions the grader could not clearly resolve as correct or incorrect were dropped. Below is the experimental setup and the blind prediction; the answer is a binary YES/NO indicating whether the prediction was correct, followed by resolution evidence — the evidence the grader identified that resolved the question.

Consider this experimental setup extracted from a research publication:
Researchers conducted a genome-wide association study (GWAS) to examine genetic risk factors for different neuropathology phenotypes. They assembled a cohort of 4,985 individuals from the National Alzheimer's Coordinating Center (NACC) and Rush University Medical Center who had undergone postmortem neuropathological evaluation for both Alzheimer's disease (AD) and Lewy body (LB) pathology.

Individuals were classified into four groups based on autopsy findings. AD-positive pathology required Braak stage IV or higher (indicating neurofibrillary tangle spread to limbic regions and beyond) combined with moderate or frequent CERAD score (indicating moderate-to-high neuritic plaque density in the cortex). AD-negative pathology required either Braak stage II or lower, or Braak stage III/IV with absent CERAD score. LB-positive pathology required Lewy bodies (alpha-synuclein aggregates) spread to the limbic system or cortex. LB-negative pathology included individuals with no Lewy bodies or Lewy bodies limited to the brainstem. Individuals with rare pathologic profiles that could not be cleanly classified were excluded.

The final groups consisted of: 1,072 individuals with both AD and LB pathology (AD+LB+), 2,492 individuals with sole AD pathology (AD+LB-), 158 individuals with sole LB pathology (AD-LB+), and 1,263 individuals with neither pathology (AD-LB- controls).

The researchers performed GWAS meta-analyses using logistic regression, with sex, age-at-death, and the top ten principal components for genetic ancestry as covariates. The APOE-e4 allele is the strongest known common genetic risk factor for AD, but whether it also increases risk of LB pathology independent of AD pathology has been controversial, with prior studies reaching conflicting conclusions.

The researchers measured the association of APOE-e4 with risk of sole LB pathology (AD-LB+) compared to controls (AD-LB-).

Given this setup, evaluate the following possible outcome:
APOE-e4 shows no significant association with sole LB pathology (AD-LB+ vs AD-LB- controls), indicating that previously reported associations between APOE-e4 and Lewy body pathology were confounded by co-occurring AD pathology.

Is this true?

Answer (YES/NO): YES